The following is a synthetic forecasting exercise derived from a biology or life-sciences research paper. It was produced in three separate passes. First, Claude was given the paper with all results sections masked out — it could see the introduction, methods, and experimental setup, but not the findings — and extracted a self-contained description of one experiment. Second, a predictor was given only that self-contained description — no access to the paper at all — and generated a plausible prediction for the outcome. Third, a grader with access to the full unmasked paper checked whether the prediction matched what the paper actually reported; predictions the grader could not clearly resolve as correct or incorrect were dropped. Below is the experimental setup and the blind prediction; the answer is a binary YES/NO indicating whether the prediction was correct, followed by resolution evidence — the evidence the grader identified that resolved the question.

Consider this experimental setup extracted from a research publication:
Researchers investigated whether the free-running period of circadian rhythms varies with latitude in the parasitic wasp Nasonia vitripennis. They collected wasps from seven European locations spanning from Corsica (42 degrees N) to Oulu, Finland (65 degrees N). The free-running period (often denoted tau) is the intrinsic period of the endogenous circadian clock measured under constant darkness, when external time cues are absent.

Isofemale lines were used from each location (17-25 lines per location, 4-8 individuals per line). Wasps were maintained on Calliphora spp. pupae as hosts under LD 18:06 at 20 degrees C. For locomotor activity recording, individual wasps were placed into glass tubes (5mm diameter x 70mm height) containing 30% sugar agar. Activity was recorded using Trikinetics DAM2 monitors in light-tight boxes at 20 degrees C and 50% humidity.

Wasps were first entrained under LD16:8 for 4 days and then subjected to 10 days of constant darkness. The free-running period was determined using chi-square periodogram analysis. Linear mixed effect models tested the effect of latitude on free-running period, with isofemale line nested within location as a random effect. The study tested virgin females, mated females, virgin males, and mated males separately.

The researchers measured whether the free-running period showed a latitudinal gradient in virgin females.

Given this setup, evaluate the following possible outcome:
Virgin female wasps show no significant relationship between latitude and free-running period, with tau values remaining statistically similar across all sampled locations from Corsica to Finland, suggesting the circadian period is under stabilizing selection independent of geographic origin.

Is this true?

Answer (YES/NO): NO